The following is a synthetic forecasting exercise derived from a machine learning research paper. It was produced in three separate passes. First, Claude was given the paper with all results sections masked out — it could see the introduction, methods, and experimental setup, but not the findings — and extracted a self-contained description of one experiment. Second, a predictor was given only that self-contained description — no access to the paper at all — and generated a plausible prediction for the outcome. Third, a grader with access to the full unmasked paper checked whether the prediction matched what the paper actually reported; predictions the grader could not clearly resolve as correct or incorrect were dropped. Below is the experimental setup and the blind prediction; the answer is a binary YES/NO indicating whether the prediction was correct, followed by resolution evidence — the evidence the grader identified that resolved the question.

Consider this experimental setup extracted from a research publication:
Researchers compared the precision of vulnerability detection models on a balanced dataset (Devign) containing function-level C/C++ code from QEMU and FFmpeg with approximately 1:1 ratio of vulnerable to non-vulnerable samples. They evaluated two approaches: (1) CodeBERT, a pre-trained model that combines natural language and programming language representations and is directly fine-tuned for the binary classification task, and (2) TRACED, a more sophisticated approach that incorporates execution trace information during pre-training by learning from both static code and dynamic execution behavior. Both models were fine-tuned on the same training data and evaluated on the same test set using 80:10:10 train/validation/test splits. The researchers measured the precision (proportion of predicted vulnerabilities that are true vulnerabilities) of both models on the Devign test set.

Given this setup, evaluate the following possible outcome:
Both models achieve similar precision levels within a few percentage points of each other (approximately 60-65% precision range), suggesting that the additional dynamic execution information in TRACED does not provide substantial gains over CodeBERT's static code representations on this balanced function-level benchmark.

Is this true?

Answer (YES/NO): NO